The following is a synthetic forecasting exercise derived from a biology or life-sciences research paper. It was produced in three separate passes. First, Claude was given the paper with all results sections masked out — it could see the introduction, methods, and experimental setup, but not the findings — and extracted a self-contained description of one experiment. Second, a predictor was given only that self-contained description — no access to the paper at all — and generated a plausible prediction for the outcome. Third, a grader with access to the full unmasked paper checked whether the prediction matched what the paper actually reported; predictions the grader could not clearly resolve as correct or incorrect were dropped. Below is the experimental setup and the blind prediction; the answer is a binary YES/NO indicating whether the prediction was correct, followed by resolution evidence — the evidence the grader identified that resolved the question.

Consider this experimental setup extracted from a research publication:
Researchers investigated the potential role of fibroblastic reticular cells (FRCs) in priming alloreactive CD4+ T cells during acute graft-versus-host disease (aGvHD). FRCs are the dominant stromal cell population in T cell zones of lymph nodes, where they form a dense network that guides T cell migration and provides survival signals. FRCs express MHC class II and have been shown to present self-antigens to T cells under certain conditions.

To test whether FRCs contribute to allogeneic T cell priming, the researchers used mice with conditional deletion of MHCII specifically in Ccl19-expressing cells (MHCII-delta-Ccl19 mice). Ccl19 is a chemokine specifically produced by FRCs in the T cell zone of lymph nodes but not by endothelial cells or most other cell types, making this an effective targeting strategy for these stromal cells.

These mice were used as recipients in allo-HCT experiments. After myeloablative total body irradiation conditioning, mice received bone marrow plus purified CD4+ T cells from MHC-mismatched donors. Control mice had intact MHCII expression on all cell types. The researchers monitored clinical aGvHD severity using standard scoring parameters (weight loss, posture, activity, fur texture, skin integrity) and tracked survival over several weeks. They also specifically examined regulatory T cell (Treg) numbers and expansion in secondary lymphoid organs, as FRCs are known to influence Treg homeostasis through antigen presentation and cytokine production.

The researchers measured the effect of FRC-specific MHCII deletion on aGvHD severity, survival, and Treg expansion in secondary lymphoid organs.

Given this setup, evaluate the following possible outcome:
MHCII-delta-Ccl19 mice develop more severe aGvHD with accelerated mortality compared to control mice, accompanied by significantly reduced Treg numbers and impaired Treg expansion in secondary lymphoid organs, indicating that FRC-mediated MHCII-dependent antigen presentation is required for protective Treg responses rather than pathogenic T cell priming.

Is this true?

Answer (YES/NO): YES